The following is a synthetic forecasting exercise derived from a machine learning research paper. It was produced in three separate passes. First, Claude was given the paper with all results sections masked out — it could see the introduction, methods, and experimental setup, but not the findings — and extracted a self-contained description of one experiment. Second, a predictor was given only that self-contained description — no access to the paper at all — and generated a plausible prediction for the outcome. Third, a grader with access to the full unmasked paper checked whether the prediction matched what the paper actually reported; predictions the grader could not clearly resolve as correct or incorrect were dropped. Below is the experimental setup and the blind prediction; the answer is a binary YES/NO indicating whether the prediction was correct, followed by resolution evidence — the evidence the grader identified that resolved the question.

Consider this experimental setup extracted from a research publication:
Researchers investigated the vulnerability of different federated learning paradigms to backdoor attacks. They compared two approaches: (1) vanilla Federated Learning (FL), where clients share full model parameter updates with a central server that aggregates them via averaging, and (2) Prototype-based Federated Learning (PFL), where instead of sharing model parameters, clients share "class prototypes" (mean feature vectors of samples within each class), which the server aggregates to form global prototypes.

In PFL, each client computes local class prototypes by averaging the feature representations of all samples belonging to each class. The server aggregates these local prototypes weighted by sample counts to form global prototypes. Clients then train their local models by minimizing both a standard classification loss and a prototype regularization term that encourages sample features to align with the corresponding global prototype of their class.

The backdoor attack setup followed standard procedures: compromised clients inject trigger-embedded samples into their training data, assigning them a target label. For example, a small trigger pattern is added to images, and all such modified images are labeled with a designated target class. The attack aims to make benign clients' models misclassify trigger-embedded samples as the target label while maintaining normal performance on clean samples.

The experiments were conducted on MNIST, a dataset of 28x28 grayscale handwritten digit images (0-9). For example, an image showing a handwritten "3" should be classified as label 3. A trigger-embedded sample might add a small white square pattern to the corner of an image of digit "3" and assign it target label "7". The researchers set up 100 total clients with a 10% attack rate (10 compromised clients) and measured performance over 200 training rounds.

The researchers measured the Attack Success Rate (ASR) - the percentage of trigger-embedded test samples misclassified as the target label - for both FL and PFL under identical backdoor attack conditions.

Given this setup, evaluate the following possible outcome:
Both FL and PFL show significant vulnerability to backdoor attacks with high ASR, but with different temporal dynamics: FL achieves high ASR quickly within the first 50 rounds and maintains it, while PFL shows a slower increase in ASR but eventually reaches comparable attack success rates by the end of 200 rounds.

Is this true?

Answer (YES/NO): NO